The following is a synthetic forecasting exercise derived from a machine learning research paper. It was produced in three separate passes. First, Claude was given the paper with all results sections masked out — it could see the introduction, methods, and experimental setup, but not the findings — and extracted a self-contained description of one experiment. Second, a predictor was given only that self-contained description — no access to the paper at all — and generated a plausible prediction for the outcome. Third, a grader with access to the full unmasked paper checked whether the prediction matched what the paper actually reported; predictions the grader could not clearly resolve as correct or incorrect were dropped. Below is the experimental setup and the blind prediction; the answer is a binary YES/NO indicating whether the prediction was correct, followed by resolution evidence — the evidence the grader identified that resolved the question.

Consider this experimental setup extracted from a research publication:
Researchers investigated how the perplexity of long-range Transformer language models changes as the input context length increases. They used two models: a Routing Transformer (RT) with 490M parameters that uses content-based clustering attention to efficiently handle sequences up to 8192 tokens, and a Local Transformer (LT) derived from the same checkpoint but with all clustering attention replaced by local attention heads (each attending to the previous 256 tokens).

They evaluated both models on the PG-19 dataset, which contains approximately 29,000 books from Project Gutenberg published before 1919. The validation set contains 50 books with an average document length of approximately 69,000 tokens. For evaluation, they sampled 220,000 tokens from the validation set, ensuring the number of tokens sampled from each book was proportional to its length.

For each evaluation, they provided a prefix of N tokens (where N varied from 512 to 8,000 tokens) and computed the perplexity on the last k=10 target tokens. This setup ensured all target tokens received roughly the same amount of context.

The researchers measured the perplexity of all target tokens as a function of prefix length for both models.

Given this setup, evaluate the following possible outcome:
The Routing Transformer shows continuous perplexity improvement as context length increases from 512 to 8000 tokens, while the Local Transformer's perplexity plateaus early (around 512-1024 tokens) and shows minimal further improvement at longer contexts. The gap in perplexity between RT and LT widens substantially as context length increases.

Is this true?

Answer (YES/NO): NO